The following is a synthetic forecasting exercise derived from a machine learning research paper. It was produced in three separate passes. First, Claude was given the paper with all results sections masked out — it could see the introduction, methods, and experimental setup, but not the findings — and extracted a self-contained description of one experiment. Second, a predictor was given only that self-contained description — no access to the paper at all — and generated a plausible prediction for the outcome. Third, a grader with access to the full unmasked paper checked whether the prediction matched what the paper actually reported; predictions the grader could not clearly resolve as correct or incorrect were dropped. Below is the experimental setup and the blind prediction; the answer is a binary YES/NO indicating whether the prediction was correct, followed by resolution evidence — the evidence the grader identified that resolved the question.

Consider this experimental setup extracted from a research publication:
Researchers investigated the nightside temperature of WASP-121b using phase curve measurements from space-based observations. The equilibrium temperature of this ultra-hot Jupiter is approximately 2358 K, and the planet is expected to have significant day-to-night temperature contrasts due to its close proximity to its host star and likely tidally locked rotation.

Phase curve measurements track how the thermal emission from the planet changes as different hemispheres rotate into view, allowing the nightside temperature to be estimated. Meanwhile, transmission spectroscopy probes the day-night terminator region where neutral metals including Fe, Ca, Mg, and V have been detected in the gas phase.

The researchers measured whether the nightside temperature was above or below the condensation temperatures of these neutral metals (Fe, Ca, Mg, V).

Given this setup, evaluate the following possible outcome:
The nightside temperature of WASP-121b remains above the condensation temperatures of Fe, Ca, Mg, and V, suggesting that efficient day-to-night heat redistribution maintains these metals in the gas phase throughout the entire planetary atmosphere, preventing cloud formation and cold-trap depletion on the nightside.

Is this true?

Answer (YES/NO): NO